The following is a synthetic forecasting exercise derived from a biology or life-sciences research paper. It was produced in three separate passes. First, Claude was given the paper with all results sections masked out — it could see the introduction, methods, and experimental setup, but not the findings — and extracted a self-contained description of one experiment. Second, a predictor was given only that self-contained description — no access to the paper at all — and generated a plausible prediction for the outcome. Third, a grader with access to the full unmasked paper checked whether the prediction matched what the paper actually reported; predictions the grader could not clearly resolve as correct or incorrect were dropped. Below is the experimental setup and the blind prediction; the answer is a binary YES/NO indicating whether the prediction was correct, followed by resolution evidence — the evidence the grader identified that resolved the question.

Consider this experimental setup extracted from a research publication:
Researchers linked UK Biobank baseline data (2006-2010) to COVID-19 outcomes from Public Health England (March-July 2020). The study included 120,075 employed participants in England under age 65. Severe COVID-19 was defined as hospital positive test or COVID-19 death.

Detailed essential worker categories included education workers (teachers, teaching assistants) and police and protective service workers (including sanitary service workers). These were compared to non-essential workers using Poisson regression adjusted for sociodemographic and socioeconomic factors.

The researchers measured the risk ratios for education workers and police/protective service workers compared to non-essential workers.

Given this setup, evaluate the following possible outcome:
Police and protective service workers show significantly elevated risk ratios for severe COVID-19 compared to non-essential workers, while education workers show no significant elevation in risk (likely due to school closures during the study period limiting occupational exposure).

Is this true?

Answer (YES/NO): NO